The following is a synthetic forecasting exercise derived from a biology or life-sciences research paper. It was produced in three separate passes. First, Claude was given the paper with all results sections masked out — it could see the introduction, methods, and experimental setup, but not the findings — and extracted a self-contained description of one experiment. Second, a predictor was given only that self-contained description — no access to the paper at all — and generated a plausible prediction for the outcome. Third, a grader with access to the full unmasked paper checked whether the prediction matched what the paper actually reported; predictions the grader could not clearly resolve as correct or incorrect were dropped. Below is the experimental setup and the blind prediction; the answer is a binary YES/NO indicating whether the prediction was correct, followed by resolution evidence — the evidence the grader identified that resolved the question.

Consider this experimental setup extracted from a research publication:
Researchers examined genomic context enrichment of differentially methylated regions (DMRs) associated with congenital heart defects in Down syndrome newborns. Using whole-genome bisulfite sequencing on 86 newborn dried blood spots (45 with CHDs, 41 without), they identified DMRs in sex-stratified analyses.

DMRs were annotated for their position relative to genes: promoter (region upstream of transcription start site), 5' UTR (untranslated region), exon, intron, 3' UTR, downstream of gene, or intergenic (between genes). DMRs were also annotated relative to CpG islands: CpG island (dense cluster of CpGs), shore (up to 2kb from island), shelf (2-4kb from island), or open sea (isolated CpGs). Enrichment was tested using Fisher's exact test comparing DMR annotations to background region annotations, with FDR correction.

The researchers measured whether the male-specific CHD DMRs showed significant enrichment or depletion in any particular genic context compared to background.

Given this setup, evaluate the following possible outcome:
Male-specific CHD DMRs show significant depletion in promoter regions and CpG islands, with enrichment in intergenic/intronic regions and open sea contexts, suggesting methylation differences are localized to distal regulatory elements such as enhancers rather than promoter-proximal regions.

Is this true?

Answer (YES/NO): NO